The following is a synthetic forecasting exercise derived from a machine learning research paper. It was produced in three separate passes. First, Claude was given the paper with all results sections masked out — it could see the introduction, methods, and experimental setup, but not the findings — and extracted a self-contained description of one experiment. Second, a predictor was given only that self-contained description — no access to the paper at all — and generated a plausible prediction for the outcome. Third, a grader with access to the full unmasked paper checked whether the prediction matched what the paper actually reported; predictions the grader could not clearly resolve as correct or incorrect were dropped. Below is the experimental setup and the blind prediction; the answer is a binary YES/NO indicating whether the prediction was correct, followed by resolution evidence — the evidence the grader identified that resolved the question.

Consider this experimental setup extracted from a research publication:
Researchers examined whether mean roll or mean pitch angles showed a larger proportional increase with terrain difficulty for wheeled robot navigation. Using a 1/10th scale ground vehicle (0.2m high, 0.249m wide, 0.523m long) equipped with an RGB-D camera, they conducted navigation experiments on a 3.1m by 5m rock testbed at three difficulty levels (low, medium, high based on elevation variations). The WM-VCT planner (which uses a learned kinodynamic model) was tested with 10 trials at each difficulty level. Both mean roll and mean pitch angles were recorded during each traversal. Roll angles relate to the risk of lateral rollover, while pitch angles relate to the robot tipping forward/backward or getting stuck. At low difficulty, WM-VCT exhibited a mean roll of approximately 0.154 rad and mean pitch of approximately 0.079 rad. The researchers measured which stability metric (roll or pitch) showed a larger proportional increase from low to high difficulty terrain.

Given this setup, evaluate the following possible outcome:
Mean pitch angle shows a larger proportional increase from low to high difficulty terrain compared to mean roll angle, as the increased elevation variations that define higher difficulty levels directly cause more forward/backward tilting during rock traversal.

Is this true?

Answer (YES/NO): YES